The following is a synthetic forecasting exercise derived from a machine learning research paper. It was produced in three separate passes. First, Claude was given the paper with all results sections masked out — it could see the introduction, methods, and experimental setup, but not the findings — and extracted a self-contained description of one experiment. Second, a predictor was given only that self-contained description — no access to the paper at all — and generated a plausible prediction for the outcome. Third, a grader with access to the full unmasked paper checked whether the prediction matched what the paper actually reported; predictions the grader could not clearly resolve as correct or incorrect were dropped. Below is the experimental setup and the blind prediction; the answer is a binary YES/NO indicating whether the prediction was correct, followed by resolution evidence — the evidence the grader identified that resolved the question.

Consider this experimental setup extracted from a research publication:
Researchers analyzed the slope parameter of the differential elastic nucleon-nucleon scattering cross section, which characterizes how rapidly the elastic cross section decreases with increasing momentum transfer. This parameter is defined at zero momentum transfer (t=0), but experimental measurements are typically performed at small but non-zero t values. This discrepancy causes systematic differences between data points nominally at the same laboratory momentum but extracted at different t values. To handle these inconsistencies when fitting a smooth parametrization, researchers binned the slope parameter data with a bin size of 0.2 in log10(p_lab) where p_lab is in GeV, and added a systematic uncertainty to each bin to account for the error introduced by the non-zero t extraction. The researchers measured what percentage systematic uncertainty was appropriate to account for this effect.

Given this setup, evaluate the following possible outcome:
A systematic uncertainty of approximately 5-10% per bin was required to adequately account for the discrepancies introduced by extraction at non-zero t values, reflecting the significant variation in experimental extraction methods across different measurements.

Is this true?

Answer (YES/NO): NO